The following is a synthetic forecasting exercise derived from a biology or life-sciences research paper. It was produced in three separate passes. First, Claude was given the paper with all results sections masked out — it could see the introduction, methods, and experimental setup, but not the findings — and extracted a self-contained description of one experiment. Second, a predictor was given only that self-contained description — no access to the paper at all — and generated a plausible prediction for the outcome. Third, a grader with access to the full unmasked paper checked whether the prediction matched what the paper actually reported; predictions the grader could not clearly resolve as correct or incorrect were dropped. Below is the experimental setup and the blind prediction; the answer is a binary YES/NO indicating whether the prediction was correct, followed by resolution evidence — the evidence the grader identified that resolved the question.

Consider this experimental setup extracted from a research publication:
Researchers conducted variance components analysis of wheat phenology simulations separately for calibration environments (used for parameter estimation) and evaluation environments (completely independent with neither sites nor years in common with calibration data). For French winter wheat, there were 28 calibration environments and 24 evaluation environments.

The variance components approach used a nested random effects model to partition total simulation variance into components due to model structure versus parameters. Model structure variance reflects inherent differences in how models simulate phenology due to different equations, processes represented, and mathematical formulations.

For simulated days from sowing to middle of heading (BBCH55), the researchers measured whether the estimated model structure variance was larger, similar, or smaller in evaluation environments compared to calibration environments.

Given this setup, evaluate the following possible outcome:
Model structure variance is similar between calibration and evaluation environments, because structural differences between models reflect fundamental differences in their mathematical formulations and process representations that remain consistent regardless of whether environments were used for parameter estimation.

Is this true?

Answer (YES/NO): YES